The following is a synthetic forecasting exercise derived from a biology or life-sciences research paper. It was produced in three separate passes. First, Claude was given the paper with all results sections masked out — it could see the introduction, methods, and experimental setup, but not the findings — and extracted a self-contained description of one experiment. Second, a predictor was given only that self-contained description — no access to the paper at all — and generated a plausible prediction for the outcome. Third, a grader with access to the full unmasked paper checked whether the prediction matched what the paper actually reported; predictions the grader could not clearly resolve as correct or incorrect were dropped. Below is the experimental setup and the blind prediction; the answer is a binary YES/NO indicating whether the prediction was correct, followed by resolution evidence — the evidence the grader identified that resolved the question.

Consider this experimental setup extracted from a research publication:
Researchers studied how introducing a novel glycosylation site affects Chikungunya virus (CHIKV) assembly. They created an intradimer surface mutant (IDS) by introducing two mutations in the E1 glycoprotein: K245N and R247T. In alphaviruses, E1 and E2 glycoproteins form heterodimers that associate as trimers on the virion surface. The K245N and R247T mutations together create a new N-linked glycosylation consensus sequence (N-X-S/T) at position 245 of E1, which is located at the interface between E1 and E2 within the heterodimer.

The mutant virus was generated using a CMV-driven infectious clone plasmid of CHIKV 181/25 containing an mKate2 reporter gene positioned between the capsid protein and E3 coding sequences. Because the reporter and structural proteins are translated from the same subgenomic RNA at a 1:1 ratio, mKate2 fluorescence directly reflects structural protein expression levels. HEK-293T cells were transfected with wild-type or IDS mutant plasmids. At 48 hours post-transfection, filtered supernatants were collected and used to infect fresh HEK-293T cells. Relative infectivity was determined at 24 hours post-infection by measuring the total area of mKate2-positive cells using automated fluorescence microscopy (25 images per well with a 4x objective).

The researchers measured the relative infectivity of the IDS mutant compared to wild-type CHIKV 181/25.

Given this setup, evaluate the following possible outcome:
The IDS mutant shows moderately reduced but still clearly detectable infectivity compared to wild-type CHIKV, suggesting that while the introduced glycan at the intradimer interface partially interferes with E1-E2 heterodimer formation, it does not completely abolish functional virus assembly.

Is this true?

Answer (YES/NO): NO